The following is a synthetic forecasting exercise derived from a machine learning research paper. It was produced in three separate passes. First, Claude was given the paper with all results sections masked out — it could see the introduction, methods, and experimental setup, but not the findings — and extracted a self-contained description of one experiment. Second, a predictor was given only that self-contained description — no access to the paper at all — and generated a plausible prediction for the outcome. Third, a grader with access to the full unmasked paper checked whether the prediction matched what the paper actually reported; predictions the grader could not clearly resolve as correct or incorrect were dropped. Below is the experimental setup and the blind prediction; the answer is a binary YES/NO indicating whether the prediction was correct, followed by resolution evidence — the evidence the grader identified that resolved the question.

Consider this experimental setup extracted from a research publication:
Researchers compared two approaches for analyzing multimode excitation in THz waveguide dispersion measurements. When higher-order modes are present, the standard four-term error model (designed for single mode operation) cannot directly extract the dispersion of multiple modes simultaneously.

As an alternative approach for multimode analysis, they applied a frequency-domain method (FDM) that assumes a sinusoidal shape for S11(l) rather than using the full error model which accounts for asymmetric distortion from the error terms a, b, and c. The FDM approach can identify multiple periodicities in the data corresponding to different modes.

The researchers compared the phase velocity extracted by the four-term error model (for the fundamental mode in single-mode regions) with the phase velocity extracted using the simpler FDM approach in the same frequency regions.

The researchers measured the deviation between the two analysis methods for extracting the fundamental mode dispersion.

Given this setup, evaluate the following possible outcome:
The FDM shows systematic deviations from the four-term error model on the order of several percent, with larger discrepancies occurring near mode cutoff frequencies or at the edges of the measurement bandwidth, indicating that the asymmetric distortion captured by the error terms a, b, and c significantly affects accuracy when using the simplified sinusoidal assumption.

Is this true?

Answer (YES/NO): NO